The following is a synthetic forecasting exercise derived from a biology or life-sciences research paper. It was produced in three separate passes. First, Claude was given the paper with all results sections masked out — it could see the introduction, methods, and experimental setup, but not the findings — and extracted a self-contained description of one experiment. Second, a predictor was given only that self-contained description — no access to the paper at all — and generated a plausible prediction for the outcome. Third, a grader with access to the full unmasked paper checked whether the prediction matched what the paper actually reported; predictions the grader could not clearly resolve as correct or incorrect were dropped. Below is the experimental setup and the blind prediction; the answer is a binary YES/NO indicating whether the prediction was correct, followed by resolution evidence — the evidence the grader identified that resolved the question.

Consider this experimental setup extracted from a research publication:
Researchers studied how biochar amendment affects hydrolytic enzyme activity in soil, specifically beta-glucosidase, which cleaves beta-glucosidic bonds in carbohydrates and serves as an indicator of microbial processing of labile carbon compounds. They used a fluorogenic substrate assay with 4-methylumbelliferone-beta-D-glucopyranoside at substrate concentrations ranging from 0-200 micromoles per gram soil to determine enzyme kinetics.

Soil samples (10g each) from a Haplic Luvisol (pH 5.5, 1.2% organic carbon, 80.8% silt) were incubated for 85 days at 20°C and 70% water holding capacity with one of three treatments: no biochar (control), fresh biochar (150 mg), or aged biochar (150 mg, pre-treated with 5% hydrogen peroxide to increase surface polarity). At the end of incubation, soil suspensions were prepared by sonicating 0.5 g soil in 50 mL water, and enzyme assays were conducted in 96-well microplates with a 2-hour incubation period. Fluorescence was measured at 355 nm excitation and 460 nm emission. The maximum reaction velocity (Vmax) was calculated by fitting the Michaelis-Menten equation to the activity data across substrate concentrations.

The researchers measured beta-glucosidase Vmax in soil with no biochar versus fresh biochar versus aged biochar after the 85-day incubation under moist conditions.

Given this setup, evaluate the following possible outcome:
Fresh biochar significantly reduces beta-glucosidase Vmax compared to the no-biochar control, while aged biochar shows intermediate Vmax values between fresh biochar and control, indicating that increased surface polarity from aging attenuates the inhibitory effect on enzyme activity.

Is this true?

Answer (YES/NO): NO